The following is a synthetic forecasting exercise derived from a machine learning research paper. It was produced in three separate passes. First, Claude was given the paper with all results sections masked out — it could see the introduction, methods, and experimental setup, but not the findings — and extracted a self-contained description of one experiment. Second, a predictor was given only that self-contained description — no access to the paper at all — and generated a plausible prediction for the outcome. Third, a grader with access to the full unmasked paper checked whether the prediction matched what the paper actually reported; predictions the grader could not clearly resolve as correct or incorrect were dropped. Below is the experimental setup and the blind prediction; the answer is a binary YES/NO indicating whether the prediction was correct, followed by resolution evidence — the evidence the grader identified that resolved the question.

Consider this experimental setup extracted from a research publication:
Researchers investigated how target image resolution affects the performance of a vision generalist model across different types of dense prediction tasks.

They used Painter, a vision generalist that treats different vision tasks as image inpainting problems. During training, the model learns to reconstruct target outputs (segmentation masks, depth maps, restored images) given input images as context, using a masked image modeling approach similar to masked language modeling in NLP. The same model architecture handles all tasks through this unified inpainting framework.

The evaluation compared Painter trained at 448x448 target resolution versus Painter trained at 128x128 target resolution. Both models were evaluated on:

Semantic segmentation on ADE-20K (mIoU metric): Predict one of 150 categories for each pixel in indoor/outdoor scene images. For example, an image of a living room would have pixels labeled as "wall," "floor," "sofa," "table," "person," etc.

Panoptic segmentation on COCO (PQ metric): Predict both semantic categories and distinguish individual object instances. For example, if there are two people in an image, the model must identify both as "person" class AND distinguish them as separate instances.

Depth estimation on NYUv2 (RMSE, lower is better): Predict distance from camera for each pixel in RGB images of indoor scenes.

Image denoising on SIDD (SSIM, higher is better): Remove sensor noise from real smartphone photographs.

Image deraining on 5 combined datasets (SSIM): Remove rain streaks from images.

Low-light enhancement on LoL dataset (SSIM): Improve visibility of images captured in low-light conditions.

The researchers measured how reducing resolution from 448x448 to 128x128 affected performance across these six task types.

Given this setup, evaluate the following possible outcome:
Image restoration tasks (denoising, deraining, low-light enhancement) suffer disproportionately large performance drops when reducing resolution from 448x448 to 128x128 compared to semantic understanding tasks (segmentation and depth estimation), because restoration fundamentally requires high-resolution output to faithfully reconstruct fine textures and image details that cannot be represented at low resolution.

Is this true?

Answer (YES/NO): NO